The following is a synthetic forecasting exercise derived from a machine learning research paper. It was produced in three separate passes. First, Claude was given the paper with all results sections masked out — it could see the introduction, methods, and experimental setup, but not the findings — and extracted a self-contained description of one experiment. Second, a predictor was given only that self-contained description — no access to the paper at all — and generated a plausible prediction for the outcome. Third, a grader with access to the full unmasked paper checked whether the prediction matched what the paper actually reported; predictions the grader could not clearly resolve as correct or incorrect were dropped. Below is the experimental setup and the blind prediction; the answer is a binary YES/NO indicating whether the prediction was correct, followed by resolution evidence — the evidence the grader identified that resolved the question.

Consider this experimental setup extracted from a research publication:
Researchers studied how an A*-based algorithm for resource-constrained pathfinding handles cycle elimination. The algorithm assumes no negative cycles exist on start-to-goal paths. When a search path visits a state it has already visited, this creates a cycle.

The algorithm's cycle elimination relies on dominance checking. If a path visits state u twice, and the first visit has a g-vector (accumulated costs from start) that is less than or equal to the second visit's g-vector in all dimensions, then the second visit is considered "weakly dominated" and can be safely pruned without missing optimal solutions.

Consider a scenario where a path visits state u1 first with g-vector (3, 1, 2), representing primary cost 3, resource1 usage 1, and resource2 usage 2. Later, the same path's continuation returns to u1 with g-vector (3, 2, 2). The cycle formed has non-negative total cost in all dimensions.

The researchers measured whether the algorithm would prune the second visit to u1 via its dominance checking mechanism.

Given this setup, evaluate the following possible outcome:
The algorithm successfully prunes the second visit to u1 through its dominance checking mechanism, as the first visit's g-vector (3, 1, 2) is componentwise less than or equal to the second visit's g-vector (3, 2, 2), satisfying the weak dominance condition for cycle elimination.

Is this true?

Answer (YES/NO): YES